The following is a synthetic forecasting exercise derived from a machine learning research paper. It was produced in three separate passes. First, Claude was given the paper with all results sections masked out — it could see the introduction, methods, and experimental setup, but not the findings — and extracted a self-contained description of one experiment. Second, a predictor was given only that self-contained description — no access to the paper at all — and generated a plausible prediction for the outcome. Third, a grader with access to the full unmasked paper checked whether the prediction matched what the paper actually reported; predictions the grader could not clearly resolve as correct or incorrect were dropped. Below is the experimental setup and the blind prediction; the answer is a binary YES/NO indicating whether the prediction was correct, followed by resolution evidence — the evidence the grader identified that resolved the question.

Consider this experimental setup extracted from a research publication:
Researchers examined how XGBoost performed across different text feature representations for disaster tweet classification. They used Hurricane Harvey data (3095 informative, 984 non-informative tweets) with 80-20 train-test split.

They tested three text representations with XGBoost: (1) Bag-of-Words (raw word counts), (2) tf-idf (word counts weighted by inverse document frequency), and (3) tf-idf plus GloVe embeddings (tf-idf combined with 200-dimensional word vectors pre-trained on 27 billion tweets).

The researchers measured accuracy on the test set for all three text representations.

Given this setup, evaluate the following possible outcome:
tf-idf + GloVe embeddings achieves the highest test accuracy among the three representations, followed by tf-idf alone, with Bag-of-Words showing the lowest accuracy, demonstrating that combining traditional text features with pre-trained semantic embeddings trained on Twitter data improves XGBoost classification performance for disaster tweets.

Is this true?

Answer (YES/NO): NO